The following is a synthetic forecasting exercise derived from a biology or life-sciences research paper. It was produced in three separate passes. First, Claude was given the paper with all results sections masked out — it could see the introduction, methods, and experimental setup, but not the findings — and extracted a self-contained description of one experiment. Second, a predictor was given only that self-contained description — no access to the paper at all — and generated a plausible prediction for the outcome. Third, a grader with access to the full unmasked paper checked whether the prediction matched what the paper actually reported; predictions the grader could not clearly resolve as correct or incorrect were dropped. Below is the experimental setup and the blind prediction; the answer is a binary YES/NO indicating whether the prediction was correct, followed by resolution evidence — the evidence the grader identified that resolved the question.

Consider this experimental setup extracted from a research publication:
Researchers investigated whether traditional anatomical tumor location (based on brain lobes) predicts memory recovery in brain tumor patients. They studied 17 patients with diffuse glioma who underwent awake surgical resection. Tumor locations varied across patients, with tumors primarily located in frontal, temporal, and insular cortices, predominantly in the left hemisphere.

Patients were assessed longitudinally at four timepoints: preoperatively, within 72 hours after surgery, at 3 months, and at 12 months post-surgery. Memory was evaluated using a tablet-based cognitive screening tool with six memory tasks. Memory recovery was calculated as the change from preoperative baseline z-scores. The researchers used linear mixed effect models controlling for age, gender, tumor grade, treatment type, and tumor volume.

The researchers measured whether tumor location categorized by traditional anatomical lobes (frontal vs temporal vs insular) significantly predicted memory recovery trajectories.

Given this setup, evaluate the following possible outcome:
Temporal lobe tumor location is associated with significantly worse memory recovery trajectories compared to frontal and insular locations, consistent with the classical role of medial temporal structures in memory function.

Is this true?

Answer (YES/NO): NO